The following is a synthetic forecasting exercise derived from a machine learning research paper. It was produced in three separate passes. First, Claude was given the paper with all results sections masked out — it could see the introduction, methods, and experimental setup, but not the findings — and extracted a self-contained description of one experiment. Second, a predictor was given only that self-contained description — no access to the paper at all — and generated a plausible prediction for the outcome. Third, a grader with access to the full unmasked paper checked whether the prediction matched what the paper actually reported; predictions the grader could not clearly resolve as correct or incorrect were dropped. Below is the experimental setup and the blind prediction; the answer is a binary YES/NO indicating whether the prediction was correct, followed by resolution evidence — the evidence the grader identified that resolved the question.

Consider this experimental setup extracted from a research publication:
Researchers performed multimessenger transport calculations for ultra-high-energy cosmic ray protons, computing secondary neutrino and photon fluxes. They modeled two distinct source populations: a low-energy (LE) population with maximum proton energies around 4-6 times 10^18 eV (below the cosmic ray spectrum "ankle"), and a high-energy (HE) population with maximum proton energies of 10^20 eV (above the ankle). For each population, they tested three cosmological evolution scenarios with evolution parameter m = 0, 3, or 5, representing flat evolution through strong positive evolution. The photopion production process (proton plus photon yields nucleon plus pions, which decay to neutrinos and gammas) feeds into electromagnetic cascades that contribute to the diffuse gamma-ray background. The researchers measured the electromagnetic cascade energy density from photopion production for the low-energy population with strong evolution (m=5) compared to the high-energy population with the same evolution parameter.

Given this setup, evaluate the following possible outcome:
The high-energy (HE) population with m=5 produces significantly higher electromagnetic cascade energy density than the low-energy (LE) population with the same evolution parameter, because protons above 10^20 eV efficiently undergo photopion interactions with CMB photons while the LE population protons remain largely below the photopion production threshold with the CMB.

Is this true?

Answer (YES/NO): NO